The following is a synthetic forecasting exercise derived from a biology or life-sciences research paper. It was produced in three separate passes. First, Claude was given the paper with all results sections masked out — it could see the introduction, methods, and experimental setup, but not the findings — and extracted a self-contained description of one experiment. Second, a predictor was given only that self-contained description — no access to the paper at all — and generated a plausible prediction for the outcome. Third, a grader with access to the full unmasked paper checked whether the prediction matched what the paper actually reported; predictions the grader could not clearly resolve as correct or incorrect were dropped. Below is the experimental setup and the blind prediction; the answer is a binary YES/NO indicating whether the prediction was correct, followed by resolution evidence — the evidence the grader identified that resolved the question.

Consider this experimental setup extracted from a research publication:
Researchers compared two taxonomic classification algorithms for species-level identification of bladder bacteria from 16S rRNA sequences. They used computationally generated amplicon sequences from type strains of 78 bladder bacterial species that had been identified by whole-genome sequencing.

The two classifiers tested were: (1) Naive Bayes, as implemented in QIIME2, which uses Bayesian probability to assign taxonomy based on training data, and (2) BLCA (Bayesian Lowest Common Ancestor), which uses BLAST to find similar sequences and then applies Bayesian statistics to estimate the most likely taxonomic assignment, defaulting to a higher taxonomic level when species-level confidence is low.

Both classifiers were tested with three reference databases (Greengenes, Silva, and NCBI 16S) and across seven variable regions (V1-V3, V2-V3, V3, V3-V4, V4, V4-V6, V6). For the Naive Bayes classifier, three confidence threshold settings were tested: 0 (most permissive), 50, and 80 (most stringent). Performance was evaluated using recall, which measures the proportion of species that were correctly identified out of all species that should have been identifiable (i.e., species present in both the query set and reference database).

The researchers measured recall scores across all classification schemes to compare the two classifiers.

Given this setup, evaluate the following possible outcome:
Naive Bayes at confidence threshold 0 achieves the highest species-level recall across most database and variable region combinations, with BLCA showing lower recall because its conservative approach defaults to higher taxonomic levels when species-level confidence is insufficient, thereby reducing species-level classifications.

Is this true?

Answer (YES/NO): NO